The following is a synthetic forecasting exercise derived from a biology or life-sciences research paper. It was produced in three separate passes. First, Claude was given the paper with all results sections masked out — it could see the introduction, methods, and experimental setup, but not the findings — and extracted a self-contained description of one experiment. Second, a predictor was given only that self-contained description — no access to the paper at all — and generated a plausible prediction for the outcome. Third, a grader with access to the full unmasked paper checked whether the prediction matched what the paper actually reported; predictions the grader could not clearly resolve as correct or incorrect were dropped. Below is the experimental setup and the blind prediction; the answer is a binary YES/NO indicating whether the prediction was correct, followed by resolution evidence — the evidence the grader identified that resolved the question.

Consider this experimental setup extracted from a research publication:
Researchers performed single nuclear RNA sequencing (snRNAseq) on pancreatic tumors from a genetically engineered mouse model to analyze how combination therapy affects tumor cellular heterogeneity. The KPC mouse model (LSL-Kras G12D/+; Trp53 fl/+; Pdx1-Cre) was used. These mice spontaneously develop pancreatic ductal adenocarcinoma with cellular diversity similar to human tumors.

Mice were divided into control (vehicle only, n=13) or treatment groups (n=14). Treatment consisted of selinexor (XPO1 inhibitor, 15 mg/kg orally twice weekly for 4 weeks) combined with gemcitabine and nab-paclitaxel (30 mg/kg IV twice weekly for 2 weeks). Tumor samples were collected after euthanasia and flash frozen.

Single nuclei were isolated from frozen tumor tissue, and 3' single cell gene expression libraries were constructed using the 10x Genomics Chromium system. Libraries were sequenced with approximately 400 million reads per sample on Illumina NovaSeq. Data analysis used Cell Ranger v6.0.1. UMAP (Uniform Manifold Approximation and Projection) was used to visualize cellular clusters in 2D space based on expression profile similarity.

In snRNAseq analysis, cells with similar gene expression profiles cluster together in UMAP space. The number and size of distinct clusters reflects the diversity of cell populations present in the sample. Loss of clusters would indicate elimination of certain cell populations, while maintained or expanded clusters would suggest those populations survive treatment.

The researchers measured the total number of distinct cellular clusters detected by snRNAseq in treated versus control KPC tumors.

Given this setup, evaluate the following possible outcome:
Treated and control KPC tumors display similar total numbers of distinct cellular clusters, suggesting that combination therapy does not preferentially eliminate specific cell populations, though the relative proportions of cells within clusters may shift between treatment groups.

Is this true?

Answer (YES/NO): NO